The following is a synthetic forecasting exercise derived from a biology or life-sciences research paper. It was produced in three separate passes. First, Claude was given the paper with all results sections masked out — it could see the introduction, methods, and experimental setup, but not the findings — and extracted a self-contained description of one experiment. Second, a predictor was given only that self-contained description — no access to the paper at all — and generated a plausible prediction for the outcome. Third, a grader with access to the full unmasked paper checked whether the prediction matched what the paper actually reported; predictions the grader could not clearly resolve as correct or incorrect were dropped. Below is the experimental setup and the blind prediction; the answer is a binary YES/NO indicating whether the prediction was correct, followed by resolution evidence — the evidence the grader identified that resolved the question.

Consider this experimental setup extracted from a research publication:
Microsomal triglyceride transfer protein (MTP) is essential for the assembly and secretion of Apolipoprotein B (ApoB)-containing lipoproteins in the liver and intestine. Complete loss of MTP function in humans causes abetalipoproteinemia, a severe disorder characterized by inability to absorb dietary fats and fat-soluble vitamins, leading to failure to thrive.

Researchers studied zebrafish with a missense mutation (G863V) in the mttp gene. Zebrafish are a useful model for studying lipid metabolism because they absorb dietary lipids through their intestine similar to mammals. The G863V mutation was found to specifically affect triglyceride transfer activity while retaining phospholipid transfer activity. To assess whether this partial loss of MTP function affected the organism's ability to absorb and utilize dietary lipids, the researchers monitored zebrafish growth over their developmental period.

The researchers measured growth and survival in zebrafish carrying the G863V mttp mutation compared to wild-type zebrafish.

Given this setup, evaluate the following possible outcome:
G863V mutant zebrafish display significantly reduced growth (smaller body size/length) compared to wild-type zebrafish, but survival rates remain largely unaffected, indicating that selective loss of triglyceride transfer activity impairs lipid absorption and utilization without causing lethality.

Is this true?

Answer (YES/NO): NO